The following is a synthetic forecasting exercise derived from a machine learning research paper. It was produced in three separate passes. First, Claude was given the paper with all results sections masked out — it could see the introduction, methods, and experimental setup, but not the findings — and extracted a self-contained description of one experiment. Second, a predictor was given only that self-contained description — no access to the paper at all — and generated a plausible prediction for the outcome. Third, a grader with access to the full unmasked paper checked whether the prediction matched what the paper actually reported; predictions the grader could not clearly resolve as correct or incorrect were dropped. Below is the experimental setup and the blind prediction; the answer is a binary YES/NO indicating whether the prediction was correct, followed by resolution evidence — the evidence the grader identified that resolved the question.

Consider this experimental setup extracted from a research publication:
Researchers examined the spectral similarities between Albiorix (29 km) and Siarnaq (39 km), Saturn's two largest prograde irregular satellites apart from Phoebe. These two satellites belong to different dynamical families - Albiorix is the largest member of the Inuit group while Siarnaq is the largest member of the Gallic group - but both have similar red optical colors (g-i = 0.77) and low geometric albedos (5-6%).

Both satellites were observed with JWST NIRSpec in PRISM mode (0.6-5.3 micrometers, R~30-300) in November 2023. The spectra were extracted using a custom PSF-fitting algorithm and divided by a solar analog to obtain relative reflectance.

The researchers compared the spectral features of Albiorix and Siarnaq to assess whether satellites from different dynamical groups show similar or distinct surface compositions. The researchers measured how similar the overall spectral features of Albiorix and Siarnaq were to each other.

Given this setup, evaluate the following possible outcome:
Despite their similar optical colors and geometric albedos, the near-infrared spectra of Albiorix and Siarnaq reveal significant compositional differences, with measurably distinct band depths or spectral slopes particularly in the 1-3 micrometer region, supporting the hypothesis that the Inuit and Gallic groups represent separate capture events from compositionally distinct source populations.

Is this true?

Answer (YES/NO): NO